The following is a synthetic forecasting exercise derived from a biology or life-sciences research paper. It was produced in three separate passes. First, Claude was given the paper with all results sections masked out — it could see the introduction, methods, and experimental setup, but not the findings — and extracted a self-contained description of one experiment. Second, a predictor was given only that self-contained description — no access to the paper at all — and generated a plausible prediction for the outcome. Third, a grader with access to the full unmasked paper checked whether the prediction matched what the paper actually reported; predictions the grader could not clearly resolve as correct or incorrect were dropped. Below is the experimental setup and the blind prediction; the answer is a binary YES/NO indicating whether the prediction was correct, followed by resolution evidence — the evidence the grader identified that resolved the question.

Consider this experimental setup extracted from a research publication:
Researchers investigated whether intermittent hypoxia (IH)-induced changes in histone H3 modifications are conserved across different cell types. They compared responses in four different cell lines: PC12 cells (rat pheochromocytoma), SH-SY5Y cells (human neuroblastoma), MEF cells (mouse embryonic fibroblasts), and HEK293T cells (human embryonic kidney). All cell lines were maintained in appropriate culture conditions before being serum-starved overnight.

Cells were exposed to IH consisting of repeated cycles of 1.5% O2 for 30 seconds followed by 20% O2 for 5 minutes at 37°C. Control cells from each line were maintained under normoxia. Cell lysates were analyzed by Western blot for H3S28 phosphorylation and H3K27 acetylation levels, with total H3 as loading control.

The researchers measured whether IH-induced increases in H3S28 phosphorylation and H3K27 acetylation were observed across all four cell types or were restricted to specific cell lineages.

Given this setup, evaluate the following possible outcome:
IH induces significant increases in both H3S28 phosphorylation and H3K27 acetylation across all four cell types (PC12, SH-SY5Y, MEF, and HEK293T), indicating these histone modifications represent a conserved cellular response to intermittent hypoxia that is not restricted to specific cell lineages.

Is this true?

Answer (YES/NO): NO